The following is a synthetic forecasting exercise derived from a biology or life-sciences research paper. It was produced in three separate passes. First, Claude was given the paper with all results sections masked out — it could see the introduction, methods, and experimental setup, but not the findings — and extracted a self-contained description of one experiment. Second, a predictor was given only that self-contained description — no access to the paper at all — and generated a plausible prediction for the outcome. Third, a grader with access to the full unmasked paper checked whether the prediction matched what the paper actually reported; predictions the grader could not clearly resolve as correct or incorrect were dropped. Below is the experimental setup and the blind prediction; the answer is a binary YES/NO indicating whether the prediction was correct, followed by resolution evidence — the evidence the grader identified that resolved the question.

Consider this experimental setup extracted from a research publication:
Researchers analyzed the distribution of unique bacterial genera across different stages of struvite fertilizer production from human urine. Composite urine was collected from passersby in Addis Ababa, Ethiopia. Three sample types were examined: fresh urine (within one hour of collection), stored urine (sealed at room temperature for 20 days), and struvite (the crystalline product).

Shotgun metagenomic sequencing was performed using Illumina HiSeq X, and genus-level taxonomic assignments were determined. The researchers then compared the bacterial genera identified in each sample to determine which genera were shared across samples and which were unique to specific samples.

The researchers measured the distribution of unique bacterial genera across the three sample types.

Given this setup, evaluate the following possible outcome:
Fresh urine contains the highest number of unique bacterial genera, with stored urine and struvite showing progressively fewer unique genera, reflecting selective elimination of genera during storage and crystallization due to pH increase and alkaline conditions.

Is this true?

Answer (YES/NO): NO